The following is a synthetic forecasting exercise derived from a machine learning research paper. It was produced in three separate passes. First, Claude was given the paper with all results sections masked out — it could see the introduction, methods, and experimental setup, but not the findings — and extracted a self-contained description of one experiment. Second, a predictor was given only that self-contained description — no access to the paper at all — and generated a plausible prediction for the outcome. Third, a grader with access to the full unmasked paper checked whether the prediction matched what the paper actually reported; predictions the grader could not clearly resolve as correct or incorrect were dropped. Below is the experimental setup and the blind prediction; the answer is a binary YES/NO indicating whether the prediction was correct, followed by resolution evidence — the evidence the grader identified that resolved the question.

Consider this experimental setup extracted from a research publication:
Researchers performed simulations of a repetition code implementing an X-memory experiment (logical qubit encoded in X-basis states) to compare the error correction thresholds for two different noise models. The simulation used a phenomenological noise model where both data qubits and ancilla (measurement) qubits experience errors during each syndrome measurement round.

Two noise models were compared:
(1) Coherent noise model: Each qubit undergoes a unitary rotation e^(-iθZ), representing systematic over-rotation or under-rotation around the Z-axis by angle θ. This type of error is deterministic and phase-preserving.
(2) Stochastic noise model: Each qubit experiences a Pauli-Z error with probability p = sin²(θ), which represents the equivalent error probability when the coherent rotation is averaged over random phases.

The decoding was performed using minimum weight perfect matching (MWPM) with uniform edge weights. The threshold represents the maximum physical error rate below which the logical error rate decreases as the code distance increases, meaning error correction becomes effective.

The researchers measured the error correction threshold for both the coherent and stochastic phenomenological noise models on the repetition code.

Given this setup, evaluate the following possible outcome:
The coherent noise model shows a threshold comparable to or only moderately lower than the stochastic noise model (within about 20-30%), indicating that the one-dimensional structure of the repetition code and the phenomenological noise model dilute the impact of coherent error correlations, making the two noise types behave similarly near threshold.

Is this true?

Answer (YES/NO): YES